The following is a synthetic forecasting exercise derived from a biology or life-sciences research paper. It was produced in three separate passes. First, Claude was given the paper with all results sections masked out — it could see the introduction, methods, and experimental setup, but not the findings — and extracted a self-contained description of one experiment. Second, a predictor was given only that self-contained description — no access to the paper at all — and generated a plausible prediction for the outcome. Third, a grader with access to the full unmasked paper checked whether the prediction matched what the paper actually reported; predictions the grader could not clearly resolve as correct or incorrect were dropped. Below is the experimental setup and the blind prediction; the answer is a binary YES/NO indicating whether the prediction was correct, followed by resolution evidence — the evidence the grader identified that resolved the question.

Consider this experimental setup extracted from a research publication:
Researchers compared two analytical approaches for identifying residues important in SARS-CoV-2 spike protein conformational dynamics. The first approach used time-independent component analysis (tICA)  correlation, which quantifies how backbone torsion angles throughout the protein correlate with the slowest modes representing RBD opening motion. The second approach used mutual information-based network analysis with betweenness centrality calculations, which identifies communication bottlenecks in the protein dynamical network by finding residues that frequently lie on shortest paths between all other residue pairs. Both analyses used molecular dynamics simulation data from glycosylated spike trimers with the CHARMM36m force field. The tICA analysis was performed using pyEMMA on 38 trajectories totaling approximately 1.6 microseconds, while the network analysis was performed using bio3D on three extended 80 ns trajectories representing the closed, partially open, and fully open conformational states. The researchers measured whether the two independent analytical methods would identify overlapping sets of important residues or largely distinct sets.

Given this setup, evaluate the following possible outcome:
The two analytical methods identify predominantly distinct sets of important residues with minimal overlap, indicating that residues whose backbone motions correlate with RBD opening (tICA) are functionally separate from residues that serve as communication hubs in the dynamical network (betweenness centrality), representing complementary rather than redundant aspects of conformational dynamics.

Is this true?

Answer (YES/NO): NO